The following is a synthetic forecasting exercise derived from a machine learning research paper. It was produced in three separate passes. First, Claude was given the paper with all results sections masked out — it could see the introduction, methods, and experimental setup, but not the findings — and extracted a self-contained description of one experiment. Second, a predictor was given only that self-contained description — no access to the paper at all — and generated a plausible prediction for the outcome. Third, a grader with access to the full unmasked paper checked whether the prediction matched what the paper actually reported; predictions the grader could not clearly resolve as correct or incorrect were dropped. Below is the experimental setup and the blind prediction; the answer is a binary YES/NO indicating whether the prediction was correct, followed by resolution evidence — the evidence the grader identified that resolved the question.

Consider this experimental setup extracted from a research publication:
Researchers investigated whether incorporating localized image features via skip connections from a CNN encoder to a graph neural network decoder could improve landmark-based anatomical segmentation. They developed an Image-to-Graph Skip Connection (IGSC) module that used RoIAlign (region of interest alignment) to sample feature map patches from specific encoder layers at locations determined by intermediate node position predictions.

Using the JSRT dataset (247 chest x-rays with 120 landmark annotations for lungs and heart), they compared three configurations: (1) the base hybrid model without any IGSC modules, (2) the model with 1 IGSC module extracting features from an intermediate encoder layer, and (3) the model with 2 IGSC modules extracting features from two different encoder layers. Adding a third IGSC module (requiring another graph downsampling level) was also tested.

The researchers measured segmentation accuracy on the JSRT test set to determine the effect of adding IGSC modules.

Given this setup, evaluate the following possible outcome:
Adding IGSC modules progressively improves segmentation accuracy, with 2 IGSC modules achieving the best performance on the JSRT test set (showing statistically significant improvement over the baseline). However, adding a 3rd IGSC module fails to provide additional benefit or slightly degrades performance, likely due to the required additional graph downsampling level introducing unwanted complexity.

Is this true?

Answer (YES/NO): NO